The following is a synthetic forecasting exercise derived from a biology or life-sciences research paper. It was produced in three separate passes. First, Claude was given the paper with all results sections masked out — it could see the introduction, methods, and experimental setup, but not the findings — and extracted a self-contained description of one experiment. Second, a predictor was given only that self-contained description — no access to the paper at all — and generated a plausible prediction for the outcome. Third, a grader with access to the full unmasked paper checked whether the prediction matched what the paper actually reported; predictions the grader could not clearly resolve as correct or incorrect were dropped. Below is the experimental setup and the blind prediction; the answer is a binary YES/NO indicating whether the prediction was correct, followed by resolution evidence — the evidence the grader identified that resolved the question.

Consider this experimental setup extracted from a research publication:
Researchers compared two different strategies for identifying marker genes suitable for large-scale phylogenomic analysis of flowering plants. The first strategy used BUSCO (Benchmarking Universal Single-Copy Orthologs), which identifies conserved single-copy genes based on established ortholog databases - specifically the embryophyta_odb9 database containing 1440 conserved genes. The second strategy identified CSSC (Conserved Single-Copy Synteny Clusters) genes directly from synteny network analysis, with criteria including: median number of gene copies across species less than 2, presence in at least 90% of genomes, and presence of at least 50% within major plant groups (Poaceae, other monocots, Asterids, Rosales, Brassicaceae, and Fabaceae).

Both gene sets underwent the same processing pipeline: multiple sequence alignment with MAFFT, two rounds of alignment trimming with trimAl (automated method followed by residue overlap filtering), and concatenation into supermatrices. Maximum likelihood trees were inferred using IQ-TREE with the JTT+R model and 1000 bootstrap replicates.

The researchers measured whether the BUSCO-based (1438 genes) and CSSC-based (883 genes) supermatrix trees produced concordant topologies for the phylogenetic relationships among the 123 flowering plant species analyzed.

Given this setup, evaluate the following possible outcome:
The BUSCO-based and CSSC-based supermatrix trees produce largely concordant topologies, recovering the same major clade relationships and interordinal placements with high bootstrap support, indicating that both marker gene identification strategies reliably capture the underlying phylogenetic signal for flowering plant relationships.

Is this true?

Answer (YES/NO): YES